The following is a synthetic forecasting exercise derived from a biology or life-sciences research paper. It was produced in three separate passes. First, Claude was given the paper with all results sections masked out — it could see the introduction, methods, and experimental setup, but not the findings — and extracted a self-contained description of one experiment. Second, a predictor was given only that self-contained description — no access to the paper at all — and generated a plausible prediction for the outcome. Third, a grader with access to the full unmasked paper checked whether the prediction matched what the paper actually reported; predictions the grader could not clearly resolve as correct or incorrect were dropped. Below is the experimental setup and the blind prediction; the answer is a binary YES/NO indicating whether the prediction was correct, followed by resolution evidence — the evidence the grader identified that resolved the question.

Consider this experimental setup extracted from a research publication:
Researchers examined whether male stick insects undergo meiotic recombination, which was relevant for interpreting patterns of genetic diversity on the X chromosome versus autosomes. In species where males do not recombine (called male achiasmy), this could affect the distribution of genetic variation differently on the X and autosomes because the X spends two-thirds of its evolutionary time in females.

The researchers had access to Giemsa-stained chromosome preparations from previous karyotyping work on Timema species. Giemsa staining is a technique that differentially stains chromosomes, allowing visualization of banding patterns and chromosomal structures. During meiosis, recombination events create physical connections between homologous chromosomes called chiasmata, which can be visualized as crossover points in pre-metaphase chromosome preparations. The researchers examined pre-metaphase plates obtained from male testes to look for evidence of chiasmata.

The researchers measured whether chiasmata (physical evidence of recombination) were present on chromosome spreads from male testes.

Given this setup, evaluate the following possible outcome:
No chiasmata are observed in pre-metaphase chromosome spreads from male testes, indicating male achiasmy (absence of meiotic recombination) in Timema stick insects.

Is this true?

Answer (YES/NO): NO